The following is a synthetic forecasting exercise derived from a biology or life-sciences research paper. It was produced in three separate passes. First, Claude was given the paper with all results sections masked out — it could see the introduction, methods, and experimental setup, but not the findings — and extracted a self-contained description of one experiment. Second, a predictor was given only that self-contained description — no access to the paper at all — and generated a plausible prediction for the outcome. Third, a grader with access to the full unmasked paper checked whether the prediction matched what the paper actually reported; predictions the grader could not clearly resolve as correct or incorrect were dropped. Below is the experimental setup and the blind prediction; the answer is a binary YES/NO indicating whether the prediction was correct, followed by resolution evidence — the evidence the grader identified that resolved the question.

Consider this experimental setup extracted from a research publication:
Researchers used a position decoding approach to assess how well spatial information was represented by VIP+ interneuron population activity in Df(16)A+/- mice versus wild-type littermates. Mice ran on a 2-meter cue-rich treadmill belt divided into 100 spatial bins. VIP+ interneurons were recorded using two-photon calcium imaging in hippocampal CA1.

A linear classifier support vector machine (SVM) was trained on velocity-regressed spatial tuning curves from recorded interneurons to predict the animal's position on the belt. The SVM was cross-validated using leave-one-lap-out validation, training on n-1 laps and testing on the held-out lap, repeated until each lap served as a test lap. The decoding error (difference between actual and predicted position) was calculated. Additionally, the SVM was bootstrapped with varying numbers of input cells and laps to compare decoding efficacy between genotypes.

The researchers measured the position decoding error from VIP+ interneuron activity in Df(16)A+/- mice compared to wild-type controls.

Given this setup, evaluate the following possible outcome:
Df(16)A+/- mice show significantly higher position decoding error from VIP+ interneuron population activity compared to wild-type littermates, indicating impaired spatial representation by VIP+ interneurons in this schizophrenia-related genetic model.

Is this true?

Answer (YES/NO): YES